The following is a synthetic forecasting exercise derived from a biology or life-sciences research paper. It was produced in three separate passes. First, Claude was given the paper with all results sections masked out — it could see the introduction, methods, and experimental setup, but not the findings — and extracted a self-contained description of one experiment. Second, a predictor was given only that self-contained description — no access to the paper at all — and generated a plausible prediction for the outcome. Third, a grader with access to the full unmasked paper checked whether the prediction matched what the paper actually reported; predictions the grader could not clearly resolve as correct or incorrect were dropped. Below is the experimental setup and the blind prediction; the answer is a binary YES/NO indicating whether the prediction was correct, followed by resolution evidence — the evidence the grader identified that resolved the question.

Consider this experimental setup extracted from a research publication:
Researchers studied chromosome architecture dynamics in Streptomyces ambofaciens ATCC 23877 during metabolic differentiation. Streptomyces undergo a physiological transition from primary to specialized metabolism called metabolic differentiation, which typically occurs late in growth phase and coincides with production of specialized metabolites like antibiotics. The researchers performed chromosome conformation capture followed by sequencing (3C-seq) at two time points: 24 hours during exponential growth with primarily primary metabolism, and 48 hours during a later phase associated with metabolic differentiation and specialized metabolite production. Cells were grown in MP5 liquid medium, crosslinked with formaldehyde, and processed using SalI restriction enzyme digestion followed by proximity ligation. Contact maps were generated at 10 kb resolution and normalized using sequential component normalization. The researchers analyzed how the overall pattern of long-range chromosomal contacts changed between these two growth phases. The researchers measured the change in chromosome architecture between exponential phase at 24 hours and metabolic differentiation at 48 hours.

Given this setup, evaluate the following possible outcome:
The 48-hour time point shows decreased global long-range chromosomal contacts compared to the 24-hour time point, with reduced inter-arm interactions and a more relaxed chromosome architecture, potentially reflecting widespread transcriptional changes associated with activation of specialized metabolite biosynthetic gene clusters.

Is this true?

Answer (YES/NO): NO